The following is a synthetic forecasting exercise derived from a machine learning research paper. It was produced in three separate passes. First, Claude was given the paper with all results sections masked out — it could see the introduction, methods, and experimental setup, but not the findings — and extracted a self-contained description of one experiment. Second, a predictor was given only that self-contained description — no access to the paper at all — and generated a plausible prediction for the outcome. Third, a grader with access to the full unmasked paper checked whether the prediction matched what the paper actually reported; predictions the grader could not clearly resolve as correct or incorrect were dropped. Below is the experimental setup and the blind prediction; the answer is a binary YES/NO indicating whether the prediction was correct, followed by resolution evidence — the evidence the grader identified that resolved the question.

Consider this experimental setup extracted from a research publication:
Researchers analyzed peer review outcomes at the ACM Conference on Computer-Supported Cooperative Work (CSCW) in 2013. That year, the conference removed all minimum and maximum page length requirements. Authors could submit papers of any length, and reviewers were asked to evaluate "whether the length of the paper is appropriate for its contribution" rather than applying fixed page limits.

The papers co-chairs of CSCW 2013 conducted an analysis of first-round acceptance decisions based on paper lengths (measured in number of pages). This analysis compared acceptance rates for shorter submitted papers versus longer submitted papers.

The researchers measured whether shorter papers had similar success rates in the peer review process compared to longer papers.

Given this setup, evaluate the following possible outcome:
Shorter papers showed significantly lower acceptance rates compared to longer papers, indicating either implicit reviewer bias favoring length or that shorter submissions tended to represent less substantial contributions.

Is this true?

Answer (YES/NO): YES